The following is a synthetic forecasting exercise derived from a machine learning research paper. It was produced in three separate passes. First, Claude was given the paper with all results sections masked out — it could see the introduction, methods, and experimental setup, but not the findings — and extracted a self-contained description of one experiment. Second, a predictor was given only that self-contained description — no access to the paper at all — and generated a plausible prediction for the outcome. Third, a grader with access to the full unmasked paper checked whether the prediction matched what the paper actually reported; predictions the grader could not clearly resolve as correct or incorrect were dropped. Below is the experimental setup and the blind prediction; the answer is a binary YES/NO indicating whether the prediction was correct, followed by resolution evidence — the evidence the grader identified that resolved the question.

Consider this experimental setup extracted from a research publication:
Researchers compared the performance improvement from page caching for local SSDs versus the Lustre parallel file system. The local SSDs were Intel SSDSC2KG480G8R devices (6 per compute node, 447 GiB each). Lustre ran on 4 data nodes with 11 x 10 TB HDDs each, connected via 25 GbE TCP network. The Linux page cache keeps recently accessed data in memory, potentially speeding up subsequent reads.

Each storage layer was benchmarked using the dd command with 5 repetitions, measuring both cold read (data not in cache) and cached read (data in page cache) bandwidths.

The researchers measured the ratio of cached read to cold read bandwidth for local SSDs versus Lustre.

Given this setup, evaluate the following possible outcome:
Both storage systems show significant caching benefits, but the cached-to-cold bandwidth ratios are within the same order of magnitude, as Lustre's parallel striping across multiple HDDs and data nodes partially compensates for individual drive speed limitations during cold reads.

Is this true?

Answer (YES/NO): YES